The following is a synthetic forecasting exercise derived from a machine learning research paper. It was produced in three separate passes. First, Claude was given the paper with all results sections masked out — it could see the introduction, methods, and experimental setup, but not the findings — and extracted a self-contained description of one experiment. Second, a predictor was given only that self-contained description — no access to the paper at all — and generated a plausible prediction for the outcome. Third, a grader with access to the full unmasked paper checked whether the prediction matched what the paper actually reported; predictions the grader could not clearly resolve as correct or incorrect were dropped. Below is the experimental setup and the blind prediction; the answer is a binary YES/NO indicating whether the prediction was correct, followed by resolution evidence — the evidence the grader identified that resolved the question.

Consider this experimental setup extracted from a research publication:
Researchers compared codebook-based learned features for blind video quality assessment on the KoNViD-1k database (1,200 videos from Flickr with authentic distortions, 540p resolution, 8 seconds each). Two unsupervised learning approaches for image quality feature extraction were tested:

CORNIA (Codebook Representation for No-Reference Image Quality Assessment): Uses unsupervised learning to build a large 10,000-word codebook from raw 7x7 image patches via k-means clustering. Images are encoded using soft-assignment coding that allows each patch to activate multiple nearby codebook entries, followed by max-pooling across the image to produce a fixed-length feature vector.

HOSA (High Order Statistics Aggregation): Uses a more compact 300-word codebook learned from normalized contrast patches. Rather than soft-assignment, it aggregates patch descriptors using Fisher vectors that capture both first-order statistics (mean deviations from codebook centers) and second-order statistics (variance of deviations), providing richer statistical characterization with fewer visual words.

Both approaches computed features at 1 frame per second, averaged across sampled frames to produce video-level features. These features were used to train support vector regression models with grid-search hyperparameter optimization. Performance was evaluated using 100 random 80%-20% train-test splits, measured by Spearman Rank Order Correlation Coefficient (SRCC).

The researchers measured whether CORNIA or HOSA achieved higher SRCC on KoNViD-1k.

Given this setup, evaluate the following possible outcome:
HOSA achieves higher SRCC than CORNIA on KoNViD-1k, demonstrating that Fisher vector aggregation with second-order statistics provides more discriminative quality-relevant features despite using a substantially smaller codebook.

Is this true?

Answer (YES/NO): YES